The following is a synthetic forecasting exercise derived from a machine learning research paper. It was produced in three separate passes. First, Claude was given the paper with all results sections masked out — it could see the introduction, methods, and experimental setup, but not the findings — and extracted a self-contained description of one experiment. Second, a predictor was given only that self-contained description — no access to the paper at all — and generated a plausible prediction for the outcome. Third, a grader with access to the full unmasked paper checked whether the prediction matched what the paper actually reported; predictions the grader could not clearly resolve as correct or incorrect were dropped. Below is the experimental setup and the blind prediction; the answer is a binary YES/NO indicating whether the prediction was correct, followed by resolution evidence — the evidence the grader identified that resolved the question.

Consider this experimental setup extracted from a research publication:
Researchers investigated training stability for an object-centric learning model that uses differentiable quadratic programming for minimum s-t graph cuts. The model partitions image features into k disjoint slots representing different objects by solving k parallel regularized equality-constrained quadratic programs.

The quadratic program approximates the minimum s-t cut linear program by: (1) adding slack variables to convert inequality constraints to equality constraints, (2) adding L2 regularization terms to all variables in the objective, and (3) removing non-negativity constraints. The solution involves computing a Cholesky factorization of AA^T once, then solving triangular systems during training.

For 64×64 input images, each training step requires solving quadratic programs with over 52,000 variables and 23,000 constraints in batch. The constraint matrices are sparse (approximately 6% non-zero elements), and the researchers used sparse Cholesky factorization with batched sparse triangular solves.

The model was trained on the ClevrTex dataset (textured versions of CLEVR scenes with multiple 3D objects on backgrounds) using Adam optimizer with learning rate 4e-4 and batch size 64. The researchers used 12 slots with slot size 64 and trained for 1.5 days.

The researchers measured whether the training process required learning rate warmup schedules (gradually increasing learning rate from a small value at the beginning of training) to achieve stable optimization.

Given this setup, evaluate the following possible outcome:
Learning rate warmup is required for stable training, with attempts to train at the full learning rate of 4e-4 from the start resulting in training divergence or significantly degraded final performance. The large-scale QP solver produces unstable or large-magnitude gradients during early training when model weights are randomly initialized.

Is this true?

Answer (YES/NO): NO